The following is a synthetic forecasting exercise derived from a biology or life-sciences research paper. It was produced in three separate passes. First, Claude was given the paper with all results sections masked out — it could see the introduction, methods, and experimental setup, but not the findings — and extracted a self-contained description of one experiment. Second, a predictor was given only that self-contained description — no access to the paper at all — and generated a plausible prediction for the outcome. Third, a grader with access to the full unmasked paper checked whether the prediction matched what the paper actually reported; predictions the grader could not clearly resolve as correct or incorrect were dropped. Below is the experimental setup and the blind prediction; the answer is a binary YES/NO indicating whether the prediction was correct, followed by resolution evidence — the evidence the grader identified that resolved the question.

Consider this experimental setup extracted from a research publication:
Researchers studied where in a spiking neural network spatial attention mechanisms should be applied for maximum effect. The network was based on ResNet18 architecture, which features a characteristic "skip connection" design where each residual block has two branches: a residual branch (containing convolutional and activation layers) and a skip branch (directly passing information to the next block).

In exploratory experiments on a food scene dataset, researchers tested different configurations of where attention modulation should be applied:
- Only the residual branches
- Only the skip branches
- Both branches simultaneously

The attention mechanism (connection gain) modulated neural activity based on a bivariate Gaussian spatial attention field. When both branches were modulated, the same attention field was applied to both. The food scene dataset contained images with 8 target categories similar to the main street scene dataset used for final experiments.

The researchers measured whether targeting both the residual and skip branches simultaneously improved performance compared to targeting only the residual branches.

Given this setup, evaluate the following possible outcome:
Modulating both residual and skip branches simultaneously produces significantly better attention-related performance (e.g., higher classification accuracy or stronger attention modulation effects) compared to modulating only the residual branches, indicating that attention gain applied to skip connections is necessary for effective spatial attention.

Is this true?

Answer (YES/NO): NO